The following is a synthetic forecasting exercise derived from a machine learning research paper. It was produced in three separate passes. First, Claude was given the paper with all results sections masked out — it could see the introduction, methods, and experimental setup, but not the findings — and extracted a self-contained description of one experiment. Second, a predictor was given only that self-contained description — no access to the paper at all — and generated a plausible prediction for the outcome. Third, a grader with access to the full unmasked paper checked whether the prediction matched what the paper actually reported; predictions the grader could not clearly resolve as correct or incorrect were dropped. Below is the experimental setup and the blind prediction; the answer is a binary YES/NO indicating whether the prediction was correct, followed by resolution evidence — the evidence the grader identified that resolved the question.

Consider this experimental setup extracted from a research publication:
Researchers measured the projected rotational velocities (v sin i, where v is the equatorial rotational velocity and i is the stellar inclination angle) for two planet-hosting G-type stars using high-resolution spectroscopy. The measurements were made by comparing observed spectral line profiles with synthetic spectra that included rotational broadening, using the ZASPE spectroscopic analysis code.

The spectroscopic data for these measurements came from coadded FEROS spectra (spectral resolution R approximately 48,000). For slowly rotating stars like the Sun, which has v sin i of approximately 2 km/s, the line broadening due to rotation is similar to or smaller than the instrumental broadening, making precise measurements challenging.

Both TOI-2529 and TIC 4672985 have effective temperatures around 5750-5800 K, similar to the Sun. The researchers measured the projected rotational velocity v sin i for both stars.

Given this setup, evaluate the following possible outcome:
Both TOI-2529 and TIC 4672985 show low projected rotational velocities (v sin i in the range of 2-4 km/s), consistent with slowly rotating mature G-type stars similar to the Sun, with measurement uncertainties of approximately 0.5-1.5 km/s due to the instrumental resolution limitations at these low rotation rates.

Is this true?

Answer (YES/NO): NO